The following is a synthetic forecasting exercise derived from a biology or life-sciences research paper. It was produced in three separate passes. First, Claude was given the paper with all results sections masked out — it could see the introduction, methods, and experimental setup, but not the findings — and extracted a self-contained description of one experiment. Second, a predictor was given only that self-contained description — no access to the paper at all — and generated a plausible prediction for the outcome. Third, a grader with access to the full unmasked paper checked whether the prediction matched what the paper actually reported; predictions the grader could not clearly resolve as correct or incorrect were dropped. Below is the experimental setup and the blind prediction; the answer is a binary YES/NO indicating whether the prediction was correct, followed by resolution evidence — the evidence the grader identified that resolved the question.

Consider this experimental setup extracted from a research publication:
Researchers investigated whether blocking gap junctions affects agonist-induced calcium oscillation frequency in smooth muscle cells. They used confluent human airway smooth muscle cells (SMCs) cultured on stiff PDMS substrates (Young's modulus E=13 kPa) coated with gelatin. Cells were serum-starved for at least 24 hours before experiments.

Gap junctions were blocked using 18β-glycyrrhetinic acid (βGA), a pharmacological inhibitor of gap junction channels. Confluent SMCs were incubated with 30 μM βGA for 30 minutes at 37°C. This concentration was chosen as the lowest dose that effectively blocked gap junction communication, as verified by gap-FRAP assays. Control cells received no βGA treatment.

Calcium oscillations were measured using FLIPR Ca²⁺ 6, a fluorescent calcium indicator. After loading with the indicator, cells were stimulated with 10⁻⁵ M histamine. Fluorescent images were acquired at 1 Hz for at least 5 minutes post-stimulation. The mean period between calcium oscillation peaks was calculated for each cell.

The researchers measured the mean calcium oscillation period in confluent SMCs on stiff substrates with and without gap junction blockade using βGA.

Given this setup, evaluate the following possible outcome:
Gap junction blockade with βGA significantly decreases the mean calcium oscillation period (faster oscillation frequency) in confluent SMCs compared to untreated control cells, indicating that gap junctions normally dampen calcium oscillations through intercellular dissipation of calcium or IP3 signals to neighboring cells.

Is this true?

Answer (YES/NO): NO